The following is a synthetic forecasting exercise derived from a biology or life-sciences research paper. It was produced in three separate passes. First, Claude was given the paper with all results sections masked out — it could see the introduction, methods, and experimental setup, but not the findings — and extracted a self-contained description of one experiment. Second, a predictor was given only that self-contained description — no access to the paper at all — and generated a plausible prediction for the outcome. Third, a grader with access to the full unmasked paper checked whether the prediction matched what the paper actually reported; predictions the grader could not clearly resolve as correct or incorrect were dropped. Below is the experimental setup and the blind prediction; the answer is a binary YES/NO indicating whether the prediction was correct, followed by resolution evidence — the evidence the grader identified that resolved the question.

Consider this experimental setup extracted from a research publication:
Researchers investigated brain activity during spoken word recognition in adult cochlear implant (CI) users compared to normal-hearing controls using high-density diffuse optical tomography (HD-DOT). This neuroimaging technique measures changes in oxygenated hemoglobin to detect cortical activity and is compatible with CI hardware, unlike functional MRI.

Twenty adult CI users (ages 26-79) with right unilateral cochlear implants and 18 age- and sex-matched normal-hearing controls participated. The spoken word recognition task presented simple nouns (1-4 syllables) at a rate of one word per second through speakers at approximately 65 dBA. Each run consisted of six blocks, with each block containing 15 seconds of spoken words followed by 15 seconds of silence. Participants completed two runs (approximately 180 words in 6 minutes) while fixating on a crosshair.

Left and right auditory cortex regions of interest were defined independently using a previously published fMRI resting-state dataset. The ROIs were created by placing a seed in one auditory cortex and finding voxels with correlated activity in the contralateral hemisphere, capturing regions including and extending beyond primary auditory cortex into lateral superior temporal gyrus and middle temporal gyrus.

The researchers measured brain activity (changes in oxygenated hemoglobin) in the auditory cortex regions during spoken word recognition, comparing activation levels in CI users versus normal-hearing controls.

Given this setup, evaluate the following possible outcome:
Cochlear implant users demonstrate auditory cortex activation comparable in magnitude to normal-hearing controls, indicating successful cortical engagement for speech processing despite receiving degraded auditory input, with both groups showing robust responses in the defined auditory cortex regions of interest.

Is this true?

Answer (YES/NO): NO